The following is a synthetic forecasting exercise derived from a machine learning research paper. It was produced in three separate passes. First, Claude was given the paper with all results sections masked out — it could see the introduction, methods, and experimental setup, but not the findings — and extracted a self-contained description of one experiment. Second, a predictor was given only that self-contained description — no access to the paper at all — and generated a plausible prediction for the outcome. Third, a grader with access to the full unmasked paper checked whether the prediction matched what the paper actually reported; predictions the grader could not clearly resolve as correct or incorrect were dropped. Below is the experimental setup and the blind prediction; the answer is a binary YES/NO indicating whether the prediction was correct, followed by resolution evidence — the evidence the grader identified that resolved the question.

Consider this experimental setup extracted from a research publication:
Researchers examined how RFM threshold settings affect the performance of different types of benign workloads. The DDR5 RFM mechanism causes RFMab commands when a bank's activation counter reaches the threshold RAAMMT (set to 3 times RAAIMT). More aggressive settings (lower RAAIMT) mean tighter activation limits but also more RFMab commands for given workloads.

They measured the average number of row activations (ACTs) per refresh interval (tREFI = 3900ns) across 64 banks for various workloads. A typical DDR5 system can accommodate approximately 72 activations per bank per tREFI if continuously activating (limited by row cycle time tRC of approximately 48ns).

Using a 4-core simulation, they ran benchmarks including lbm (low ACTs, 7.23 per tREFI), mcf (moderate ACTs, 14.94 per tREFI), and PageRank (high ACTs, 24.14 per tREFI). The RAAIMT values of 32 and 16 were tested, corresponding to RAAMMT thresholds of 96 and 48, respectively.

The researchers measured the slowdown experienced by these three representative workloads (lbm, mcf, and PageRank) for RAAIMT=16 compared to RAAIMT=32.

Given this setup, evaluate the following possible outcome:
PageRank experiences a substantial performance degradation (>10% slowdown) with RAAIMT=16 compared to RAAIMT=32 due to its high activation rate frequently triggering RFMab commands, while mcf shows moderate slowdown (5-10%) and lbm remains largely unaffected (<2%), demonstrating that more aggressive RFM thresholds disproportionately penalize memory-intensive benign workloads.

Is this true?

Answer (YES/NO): NO